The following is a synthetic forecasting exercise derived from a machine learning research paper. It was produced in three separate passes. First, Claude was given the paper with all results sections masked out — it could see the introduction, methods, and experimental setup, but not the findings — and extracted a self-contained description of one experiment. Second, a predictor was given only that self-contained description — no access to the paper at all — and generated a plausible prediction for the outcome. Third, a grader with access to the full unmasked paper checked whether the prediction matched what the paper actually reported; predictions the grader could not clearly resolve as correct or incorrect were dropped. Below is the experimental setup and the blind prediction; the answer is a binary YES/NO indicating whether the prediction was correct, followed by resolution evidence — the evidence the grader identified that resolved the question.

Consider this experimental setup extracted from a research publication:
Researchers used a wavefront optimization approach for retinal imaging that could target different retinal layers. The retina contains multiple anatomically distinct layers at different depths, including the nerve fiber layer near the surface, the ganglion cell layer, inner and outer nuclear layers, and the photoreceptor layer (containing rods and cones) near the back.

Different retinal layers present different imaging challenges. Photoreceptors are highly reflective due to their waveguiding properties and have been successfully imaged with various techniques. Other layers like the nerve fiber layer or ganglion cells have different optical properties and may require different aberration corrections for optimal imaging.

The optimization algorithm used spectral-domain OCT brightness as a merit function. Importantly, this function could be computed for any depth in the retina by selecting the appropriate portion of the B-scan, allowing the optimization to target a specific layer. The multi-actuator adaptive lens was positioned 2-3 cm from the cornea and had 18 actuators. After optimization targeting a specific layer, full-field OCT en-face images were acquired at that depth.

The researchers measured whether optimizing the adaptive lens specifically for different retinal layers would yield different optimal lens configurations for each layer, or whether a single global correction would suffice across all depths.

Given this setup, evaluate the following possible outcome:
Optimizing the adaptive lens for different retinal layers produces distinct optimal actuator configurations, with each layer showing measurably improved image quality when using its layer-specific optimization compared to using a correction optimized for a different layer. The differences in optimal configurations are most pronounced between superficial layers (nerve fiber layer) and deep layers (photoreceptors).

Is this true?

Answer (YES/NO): YES